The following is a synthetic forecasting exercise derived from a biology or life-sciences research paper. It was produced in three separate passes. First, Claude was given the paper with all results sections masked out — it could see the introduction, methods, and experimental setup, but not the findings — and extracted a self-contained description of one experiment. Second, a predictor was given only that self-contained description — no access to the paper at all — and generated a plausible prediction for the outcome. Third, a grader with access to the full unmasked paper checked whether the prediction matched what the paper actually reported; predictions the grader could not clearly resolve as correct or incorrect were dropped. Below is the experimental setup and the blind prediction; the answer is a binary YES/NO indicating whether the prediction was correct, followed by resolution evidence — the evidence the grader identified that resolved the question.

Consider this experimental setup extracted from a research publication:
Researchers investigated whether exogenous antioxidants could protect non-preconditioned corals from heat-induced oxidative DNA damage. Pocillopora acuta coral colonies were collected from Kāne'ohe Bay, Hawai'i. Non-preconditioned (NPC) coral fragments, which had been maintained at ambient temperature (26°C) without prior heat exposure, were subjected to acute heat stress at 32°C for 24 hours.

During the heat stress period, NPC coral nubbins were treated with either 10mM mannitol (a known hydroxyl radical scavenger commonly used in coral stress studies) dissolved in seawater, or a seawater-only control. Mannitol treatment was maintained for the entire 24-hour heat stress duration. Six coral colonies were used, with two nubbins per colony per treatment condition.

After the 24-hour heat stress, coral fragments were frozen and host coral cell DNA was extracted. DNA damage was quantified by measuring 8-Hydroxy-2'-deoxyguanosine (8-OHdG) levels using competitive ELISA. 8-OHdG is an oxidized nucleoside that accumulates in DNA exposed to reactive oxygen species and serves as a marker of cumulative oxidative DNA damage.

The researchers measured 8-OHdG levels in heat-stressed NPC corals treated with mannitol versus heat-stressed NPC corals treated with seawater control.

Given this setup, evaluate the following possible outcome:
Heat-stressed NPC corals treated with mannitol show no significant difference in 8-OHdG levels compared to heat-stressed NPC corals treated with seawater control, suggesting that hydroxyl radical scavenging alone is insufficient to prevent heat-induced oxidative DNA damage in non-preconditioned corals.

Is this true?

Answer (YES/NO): NO